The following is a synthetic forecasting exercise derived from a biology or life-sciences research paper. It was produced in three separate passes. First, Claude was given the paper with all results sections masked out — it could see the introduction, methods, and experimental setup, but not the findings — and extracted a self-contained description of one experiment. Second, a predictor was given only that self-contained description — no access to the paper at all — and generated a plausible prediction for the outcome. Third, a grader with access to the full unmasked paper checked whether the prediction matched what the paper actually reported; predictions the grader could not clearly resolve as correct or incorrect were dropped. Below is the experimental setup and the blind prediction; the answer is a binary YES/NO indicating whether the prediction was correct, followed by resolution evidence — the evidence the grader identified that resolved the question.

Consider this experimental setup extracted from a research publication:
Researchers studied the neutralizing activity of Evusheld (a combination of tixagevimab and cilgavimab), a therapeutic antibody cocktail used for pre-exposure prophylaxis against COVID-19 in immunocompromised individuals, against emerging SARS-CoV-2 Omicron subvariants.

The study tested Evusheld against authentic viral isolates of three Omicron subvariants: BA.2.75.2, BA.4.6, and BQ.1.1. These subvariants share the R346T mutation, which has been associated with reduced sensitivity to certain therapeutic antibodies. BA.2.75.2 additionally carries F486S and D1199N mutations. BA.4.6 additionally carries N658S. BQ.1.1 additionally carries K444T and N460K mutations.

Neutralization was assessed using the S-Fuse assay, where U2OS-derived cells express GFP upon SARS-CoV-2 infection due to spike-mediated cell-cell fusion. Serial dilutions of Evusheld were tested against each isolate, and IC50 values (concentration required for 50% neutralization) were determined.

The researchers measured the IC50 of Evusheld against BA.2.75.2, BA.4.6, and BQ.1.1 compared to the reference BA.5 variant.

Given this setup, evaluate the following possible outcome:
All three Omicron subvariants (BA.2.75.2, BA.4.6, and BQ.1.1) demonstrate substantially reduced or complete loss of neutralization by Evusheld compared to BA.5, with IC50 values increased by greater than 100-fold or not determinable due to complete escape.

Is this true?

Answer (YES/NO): YES